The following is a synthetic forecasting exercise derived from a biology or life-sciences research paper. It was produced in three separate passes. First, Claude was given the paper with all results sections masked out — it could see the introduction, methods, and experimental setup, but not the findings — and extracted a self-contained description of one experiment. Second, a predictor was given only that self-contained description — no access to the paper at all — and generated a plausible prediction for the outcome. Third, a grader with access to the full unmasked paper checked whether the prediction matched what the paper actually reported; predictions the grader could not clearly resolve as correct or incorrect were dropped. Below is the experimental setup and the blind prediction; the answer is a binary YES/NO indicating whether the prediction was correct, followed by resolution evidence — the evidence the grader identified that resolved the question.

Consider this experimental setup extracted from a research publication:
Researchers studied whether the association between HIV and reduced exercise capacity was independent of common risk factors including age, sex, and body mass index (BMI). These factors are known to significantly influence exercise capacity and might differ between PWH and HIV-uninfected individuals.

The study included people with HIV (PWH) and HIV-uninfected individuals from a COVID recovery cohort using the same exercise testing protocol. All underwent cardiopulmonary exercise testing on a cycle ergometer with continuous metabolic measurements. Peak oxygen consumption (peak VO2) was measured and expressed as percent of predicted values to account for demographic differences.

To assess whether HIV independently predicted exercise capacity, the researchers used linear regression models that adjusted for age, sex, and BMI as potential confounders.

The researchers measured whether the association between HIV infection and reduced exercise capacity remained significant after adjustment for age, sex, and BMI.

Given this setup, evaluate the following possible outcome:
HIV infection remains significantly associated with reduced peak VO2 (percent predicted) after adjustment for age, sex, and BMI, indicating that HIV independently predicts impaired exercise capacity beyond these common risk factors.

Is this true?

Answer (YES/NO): YES